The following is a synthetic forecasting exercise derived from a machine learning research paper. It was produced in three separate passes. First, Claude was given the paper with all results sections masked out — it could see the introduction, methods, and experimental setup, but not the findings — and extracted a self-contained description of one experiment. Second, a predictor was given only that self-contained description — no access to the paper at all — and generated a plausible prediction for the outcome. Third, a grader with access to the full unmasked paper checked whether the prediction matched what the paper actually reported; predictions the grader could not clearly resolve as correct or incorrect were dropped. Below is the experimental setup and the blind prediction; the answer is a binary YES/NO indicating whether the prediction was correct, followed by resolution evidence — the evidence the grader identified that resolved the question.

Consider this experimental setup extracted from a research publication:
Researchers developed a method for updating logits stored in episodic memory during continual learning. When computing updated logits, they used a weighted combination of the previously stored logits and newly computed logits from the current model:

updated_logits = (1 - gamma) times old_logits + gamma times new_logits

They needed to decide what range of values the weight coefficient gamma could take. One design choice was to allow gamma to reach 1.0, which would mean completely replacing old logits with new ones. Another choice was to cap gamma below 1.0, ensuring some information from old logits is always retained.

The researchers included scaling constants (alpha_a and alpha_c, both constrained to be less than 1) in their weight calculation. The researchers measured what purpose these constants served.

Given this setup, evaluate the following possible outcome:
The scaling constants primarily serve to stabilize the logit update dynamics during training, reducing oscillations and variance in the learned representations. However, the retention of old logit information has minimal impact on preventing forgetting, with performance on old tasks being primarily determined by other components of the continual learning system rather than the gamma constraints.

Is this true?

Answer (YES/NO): NO